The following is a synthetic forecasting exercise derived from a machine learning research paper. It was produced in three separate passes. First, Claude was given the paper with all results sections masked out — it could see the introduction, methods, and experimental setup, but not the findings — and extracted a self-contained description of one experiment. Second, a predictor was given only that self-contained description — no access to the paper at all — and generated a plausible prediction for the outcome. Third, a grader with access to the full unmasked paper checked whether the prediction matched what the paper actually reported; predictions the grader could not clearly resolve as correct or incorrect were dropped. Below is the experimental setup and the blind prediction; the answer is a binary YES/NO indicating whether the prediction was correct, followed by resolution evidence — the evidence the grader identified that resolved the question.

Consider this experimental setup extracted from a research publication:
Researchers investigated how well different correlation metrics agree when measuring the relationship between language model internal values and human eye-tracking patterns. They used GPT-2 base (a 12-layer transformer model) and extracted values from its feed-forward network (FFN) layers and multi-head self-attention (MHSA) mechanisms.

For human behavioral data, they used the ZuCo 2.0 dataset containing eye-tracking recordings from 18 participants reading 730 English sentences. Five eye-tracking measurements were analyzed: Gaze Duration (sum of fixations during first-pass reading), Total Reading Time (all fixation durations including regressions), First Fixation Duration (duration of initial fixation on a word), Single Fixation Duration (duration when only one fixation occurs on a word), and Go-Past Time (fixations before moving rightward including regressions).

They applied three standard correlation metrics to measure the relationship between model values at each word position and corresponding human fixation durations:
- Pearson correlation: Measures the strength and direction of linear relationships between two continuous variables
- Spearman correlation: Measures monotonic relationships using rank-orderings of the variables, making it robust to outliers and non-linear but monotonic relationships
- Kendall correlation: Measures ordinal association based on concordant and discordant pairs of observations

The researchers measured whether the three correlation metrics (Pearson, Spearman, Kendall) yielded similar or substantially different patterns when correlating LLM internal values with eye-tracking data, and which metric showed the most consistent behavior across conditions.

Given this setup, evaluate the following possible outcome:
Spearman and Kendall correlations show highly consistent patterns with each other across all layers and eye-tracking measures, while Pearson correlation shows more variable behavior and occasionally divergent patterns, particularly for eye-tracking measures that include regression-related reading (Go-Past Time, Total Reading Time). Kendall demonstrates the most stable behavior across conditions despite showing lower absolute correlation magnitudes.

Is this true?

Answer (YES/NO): NO